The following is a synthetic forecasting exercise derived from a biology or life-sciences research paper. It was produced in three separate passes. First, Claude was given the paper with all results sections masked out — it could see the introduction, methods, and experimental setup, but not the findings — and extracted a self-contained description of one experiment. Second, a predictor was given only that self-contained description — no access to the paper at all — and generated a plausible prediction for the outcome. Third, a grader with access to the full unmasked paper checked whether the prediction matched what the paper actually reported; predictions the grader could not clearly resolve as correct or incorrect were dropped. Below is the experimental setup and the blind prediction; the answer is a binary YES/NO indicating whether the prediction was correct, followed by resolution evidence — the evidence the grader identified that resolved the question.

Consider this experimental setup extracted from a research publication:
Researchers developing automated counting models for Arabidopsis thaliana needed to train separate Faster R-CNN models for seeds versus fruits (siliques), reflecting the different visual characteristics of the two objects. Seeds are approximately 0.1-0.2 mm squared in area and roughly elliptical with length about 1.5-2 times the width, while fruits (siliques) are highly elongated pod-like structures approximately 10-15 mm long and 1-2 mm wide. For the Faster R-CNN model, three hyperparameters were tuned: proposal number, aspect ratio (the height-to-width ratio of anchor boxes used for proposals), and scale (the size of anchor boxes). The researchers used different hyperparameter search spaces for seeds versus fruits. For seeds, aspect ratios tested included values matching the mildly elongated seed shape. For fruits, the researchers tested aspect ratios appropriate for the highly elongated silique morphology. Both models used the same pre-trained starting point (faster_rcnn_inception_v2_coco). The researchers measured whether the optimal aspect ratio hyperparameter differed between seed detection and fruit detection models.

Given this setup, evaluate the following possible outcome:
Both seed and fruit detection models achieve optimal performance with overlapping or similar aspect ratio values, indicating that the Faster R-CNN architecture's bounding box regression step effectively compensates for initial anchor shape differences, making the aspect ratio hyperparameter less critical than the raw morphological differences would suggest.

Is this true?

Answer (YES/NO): YES